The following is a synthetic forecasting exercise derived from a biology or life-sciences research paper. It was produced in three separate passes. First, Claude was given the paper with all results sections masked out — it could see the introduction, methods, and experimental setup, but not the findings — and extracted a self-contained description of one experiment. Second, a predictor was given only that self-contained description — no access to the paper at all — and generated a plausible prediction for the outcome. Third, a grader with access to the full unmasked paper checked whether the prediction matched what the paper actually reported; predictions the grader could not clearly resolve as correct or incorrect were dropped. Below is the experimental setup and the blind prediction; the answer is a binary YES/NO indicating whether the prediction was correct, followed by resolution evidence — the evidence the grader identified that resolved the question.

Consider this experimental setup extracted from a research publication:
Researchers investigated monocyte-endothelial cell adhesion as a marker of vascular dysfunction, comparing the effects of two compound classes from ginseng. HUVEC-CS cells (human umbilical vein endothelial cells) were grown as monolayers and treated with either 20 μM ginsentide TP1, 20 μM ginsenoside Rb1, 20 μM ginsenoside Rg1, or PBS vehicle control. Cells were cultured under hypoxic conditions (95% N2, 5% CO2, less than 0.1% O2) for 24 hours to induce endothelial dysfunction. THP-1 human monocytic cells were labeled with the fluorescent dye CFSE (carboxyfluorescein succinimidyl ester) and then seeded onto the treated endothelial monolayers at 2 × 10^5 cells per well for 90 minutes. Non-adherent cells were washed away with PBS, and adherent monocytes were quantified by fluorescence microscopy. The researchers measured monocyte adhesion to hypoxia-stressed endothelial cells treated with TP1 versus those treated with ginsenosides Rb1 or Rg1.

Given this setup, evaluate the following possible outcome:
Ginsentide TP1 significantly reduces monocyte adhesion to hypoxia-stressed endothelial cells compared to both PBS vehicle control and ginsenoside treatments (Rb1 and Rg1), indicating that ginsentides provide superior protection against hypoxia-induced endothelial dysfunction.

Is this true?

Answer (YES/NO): YES